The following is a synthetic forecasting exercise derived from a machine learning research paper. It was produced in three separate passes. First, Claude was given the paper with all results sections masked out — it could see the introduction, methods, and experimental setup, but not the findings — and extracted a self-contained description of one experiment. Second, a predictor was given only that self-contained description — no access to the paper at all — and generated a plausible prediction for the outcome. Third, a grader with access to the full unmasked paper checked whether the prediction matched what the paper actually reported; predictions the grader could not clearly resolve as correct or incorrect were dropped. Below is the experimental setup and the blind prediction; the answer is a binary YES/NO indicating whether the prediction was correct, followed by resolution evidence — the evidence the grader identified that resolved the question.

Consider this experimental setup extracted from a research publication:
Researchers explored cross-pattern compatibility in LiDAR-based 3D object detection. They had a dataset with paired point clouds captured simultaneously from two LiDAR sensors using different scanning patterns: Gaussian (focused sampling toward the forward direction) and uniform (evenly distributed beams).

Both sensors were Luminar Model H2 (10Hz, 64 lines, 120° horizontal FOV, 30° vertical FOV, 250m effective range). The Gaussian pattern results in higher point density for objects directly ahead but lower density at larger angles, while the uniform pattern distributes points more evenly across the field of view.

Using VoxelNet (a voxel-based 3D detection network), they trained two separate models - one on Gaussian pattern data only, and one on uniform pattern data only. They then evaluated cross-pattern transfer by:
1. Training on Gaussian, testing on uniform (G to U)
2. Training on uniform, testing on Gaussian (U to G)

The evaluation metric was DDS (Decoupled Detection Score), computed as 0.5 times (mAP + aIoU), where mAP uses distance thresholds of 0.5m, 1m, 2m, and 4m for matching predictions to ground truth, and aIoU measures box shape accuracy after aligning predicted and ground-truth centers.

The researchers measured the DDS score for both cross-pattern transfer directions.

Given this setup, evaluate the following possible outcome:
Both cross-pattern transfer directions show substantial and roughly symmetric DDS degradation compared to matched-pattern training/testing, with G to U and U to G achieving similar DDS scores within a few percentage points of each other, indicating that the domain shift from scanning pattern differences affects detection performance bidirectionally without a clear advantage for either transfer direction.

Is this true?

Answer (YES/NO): NO